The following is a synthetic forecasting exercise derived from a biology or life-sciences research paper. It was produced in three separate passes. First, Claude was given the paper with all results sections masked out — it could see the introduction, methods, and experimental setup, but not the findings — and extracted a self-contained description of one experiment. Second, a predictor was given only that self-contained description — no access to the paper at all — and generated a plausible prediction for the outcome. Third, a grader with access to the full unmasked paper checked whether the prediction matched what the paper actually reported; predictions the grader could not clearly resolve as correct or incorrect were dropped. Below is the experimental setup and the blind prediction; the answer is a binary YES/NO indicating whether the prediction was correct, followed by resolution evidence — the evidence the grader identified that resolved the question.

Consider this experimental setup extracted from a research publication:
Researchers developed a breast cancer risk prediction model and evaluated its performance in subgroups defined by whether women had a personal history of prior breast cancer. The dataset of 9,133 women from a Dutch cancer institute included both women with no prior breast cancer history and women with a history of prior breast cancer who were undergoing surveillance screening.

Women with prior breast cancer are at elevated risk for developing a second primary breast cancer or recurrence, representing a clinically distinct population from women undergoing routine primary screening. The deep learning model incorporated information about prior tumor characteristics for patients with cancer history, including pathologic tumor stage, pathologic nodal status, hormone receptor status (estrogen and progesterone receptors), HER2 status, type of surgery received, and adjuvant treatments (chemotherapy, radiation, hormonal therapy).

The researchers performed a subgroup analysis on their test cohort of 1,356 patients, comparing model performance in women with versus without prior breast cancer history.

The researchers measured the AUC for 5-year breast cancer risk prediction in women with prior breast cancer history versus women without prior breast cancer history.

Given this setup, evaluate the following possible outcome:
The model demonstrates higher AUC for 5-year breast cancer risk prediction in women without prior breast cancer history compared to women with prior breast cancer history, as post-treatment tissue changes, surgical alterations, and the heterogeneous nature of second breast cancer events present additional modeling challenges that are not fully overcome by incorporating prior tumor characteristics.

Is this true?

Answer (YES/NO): YES